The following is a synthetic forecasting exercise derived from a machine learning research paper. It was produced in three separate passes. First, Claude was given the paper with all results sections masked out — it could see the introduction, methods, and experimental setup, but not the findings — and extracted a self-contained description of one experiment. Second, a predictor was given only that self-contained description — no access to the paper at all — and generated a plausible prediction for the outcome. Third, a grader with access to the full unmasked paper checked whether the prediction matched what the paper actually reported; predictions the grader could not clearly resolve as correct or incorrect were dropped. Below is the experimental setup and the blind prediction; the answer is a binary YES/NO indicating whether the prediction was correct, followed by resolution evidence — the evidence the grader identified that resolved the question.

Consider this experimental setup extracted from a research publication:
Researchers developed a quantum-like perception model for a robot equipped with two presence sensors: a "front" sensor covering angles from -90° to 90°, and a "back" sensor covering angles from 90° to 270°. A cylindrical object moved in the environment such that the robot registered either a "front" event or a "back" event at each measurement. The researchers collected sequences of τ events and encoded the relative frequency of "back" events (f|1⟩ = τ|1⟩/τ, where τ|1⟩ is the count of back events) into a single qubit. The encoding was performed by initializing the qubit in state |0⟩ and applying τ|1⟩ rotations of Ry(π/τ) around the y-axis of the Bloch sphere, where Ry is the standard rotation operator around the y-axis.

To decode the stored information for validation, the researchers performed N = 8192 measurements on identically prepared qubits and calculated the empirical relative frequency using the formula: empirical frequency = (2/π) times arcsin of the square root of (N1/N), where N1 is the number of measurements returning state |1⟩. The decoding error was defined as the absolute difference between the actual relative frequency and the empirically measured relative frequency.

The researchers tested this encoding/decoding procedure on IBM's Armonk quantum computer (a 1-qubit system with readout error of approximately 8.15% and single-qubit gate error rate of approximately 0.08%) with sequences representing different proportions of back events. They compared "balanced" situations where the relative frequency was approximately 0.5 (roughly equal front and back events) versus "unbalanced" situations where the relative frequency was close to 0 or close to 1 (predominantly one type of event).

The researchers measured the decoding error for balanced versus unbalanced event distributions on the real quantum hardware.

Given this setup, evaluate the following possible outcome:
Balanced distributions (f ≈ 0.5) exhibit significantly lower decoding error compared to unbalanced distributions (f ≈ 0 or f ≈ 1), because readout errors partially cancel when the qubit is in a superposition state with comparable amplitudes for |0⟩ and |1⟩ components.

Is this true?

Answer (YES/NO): YES